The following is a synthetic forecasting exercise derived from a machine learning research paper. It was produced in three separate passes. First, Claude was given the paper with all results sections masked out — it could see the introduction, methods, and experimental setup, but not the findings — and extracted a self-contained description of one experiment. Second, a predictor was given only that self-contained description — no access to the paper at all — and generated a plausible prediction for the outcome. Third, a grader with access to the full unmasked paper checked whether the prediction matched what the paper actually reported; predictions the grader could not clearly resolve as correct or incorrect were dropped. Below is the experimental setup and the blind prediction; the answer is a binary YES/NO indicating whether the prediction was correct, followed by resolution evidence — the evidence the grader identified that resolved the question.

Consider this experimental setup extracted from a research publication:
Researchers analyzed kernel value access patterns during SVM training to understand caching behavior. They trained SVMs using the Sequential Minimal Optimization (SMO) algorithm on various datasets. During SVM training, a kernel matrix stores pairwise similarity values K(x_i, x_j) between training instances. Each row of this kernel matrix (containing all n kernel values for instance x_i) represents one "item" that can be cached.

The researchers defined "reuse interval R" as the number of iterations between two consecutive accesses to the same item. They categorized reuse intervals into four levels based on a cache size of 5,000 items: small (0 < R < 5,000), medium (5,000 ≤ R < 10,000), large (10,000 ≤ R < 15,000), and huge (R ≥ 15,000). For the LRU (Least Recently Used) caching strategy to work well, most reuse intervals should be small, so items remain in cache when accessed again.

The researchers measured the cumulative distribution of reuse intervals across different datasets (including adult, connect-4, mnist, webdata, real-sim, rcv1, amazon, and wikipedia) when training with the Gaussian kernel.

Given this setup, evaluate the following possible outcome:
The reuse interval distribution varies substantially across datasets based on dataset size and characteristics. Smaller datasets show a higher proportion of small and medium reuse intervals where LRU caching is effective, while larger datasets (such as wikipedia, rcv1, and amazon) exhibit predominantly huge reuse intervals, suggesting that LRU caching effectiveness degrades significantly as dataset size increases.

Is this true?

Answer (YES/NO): NO